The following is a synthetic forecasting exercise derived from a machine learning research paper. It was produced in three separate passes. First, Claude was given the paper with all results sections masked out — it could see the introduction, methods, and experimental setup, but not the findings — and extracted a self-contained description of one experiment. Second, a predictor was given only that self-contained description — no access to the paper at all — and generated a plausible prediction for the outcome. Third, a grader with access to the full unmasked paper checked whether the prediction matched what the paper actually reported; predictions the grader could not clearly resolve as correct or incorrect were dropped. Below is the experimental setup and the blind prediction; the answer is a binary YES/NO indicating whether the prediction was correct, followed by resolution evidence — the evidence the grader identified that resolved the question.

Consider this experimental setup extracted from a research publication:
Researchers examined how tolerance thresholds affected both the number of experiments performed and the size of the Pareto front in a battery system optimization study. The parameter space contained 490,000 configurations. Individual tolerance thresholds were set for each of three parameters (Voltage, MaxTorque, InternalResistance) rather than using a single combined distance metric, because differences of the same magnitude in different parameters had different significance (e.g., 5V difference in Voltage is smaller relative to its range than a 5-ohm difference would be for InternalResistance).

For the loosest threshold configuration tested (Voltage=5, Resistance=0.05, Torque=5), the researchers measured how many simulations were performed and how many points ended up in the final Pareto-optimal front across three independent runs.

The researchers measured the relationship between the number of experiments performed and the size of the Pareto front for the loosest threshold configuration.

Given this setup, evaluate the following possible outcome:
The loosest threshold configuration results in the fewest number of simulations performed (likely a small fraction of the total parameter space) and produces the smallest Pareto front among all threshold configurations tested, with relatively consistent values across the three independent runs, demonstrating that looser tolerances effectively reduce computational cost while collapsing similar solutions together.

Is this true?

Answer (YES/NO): NO